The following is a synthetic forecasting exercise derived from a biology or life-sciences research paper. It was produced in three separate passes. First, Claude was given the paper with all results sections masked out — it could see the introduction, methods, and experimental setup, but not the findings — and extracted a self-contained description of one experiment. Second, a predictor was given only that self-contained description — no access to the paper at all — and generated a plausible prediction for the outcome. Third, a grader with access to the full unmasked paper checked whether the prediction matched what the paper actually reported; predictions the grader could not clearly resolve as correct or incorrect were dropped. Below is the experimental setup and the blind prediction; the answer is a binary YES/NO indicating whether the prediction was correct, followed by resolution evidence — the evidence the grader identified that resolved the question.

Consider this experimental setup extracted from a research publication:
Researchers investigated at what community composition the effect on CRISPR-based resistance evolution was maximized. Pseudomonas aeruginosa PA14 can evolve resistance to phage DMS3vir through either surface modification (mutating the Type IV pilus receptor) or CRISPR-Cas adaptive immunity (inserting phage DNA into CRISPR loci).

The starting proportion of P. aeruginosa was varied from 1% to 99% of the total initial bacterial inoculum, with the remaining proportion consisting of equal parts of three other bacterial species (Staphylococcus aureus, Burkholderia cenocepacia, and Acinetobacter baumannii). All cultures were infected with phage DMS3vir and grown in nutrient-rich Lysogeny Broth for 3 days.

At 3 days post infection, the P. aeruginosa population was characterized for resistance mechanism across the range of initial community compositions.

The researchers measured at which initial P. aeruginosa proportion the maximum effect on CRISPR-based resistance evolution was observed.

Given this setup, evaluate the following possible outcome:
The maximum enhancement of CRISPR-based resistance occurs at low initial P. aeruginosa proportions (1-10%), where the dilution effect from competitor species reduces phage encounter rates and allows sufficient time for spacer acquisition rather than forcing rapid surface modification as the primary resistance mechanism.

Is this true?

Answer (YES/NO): NO